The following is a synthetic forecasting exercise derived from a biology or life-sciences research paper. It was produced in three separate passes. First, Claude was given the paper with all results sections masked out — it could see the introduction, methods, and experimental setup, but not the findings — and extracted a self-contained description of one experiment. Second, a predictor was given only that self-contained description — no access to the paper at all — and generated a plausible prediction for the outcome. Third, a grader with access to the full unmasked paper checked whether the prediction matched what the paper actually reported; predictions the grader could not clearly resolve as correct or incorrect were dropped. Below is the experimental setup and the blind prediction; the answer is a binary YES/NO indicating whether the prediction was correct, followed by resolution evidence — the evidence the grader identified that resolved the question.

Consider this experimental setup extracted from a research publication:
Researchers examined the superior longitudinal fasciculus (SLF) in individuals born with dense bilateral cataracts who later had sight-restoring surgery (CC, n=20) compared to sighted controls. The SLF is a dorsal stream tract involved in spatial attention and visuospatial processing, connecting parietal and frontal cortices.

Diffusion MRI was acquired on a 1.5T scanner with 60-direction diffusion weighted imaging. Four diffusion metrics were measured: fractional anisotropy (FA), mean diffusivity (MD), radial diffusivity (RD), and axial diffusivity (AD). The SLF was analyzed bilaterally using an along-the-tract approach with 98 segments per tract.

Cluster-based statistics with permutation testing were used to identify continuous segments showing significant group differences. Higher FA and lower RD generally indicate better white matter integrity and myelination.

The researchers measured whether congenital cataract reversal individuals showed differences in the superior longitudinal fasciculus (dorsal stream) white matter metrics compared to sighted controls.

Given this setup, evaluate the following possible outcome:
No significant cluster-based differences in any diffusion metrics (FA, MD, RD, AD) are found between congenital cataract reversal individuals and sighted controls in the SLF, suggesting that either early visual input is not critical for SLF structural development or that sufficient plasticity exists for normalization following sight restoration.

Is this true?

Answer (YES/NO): YES